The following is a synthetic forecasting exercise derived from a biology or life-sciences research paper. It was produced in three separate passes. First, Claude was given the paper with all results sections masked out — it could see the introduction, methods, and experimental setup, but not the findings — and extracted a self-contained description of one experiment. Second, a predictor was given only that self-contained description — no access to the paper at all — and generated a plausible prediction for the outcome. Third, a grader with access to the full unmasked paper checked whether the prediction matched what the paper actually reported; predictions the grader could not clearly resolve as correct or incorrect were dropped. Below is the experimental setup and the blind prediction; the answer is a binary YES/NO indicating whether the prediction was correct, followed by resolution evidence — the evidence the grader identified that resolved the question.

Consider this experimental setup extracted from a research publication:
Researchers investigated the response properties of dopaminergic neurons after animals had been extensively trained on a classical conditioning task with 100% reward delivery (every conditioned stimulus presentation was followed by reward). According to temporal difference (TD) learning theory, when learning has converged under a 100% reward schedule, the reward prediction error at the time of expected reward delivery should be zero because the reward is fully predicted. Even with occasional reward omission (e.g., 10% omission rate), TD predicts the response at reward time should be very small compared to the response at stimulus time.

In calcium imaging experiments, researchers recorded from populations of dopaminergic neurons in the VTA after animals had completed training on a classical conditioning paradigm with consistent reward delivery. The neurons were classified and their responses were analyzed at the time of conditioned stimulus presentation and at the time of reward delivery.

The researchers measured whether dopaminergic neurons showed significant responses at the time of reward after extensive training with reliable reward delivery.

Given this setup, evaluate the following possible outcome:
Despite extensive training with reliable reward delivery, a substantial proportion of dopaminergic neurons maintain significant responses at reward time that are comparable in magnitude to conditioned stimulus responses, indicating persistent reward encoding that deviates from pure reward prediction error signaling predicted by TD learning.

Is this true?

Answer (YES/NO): YES